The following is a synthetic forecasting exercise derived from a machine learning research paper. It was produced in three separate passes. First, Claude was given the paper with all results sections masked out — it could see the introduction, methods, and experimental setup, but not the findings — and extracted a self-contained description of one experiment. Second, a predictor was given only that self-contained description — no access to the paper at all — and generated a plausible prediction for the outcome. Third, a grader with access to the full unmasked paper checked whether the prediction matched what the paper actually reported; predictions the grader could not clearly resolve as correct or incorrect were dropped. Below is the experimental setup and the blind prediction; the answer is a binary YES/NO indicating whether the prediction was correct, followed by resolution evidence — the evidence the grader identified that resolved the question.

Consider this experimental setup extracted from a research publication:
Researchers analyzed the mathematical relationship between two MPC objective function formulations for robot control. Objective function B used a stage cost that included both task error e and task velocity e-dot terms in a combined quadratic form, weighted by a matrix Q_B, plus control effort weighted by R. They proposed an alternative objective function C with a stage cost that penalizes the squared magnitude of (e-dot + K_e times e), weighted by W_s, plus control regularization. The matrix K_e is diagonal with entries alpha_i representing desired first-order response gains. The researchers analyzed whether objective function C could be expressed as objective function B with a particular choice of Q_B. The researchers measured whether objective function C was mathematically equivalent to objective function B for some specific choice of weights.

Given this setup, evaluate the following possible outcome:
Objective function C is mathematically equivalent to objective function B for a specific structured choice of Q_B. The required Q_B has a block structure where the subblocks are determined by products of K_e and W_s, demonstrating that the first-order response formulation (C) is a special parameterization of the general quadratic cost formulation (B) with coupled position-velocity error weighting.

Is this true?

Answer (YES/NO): YES